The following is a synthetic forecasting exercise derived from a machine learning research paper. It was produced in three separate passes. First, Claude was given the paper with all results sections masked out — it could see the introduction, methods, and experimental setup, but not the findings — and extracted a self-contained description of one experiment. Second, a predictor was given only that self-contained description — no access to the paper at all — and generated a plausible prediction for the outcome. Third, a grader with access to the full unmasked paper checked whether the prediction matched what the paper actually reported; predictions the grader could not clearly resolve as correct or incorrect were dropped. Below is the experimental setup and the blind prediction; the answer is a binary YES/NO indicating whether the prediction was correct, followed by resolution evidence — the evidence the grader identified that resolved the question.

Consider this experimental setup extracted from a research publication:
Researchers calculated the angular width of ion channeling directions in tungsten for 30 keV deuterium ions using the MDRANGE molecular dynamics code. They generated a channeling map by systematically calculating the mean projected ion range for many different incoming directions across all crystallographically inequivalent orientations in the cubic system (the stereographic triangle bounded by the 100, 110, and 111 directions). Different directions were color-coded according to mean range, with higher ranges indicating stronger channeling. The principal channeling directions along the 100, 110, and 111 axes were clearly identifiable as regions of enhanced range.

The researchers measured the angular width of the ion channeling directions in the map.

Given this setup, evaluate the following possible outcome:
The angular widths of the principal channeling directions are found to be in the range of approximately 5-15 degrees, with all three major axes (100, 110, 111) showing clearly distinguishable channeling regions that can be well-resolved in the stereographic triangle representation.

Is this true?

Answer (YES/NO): NO